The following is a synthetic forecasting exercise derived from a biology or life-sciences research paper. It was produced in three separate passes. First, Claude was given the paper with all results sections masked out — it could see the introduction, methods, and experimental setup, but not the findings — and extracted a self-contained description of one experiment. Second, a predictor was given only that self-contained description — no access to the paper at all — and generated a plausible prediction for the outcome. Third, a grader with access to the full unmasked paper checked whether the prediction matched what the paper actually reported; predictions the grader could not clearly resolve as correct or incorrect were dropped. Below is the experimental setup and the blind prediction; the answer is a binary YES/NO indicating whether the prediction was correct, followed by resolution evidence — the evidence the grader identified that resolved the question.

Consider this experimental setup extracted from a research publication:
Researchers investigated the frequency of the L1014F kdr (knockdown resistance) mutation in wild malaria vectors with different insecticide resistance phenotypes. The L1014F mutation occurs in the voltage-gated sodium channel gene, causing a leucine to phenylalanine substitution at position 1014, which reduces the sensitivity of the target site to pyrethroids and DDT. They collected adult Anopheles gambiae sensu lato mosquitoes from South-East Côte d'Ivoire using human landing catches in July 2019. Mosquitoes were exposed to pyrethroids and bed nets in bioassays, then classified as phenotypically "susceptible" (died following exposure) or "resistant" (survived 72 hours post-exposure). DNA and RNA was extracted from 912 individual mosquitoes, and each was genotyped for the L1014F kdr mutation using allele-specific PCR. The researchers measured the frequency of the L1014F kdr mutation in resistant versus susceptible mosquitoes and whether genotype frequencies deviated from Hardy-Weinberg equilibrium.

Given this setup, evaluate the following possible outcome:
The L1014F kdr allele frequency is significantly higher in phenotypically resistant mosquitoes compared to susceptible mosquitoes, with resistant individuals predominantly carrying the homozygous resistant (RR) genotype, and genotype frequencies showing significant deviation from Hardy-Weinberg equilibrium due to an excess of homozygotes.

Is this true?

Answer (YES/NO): NO